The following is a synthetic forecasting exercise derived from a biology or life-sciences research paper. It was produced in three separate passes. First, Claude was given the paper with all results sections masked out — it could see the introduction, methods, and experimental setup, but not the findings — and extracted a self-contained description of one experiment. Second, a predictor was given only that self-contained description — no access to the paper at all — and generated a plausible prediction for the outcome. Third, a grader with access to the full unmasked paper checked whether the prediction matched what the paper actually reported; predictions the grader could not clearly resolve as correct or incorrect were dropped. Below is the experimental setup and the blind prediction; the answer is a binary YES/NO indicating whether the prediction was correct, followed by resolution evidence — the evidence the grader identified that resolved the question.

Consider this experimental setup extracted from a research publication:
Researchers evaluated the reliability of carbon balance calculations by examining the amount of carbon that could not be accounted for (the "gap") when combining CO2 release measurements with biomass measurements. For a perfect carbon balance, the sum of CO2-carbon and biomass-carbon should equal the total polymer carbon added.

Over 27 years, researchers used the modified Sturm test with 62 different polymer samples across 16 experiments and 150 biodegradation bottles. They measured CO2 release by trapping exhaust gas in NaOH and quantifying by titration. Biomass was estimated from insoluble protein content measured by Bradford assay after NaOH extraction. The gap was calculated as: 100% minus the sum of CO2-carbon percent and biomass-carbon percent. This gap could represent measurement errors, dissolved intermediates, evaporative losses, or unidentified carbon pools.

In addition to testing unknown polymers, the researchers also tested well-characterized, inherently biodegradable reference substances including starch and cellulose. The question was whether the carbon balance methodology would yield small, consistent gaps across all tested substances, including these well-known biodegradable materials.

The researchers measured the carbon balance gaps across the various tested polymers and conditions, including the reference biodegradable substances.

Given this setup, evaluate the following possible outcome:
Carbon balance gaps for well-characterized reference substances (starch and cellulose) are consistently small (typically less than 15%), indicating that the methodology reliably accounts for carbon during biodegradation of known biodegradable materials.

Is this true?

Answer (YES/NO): NO